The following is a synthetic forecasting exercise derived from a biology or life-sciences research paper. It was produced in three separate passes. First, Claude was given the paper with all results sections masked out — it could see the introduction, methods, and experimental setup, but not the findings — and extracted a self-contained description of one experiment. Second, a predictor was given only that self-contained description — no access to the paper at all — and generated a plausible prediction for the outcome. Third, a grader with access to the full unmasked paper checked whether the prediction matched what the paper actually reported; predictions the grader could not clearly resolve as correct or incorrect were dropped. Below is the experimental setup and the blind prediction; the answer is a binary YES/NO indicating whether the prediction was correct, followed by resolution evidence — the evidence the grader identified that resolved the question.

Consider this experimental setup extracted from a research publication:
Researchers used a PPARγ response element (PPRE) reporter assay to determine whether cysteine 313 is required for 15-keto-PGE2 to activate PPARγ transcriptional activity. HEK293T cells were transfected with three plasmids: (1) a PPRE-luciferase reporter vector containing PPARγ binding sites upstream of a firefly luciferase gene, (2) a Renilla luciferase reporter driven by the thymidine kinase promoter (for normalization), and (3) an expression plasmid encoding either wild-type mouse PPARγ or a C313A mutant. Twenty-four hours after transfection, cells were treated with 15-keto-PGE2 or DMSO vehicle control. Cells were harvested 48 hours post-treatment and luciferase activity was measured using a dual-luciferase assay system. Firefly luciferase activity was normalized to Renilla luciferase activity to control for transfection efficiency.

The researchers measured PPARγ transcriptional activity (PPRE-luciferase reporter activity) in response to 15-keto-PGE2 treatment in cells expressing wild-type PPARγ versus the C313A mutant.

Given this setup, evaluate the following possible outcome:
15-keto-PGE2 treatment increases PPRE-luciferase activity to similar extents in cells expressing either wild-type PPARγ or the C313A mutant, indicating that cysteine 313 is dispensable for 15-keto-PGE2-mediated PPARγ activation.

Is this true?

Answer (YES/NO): NO